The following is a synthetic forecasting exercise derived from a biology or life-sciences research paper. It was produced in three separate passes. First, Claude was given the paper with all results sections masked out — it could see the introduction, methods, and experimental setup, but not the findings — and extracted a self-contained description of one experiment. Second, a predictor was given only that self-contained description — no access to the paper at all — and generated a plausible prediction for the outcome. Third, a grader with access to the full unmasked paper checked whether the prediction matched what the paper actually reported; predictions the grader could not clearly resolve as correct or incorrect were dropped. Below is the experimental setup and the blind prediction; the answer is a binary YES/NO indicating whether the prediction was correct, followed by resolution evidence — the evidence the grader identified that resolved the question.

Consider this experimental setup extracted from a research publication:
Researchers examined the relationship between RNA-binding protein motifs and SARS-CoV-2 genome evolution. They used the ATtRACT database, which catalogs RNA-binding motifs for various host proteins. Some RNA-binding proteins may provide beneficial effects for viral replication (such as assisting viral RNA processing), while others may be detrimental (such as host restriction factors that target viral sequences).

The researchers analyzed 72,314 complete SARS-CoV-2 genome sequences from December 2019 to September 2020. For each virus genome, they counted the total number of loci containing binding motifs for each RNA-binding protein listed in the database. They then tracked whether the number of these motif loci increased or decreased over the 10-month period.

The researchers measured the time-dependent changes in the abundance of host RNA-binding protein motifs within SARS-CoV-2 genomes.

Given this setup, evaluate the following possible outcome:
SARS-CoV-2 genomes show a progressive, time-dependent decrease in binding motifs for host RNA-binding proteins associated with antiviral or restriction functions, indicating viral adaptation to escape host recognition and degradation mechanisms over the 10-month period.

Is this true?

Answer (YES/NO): NO